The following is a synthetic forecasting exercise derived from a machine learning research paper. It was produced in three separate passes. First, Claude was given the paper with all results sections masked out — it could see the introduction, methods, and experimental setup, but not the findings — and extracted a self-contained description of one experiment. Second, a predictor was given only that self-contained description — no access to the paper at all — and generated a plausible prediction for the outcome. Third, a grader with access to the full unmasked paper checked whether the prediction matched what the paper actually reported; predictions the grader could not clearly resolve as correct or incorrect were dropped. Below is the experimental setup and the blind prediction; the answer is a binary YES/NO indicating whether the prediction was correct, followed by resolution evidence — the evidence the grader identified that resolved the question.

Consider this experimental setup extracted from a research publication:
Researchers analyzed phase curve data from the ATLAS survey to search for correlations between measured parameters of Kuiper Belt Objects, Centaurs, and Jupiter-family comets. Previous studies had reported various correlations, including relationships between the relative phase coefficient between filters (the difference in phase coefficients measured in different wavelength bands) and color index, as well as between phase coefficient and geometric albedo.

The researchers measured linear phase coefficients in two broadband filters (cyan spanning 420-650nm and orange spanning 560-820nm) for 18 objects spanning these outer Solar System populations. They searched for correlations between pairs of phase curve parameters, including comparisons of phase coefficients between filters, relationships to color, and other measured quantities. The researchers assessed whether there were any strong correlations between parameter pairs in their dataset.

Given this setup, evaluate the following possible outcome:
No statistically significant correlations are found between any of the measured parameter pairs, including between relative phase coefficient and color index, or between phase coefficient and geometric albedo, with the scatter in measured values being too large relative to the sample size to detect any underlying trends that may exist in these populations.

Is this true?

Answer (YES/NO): YES